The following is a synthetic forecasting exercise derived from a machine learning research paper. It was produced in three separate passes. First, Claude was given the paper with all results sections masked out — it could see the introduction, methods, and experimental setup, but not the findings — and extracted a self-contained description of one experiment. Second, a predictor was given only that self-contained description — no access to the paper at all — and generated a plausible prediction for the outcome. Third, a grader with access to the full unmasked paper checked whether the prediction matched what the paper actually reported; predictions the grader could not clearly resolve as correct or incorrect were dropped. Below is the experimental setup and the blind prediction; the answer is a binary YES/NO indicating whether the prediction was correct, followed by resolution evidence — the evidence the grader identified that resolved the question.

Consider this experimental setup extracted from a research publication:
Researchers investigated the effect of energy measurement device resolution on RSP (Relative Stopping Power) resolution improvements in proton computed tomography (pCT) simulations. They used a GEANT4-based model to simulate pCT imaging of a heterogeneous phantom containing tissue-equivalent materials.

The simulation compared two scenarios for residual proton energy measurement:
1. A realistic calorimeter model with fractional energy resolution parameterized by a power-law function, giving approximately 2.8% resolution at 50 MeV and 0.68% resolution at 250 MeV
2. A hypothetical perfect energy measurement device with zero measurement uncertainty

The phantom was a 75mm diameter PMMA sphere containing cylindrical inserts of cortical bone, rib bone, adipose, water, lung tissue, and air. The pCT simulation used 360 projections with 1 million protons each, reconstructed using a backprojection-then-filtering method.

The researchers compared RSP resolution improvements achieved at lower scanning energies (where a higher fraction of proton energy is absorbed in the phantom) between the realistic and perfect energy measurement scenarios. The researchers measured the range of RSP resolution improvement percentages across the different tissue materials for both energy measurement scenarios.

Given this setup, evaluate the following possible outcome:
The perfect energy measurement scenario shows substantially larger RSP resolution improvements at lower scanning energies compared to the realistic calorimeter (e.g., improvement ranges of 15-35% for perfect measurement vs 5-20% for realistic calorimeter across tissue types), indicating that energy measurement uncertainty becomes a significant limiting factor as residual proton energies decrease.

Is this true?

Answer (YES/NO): NO